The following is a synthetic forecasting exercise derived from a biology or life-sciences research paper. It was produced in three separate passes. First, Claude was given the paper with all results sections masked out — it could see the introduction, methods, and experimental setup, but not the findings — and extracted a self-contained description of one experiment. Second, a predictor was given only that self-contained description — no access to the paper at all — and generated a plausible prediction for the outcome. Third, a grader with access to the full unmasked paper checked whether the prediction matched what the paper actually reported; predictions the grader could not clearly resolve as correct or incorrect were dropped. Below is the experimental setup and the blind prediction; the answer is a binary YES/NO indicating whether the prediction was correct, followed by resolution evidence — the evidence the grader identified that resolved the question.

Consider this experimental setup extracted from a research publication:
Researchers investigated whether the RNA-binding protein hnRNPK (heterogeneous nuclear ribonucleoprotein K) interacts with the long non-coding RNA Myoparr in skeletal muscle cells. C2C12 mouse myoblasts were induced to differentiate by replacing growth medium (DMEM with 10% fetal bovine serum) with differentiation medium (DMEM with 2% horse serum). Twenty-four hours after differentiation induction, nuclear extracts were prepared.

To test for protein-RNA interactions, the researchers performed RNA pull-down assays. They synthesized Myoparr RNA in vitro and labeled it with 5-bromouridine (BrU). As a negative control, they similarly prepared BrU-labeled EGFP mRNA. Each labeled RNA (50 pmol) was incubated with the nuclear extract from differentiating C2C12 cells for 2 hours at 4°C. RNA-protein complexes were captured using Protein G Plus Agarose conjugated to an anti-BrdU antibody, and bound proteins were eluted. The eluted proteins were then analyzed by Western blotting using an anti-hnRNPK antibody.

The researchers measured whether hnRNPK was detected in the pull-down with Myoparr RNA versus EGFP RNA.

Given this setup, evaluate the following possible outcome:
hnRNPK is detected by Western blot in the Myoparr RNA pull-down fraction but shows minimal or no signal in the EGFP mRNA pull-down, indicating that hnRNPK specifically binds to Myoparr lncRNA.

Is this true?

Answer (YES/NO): YES